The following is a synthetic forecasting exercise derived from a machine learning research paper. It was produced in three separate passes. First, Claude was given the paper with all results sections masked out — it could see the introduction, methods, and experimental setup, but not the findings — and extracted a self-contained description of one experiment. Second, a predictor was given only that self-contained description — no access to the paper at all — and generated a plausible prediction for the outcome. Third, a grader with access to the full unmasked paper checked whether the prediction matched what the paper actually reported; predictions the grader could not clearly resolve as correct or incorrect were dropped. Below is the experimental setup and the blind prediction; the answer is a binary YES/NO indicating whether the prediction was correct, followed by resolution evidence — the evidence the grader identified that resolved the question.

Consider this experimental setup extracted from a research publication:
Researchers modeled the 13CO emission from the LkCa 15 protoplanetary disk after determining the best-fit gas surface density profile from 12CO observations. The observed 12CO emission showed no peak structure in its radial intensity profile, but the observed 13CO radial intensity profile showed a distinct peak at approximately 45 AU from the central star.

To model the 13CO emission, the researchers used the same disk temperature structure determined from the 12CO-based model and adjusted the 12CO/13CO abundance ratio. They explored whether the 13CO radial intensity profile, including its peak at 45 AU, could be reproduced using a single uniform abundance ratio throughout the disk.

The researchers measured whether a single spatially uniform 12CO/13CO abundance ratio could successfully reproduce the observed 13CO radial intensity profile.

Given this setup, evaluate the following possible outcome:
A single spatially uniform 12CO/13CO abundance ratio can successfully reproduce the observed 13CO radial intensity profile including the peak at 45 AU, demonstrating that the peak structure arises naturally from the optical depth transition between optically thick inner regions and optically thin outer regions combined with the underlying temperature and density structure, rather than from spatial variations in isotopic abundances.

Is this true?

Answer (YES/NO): NO